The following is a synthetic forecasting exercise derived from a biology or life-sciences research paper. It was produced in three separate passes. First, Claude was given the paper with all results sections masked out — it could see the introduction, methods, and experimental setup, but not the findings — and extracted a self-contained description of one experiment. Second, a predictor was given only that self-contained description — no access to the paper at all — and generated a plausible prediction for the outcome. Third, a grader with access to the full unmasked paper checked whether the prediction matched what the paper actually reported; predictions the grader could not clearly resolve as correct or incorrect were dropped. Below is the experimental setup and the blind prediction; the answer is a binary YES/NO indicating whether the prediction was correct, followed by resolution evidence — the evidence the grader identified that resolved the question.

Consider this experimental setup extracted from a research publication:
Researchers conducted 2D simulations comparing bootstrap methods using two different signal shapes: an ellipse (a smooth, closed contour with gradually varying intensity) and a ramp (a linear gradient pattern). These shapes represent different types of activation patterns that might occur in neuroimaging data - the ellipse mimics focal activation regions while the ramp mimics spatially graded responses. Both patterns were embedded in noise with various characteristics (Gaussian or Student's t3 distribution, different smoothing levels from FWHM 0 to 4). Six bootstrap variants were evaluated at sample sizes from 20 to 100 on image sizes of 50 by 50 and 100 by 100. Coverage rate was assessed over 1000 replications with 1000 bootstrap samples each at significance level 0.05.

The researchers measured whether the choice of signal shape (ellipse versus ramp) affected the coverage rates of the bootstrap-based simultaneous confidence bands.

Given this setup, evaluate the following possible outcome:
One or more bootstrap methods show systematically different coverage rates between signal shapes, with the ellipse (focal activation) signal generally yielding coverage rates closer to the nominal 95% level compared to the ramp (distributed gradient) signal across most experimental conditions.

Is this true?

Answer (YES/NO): NO